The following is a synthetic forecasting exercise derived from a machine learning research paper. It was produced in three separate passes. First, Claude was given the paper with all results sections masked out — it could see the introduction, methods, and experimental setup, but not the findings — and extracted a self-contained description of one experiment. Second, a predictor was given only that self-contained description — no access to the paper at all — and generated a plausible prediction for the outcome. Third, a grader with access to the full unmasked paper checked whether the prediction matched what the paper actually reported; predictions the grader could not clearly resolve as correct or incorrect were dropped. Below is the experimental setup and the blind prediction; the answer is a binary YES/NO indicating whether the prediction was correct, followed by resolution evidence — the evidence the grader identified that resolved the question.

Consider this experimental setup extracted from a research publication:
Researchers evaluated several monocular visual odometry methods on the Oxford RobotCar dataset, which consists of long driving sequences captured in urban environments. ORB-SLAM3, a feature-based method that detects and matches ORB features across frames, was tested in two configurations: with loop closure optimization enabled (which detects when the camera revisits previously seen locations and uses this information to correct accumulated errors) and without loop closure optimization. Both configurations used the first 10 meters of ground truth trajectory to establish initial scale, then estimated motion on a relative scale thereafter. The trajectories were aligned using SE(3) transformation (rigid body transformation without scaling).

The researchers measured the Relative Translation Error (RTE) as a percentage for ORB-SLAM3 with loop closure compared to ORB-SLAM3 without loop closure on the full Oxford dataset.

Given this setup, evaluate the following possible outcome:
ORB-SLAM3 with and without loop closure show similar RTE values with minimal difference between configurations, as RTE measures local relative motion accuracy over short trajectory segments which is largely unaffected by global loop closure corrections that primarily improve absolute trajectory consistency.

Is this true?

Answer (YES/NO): NO